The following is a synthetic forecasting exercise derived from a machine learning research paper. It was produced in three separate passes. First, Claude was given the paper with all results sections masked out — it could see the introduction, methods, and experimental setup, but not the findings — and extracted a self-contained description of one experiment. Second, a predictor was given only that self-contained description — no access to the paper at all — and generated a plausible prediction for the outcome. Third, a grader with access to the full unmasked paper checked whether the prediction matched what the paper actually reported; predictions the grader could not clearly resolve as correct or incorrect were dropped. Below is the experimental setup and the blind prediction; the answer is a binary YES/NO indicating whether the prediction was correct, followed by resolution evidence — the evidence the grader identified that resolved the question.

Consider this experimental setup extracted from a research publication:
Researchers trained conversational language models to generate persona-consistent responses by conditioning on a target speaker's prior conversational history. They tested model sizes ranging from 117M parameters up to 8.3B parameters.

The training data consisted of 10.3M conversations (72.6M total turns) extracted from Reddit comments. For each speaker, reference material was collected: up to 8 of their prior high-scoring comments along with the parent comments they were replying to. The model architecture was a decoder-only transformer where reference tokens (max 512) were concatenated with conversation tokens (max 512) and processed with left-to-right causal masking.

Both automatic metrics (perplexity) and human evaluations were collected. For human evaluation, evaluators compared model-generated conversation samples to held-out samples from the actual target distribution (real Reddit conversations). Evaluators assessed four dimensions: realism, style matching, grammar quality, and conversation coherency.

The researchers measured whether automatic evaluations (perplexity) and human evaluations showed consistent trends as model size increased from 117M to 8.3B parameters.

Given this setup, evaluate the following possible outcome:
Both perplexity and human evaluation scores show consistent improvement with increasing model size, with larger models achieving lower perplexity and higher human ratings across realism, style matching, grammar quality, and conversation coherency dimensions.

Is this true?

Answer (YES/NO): YES